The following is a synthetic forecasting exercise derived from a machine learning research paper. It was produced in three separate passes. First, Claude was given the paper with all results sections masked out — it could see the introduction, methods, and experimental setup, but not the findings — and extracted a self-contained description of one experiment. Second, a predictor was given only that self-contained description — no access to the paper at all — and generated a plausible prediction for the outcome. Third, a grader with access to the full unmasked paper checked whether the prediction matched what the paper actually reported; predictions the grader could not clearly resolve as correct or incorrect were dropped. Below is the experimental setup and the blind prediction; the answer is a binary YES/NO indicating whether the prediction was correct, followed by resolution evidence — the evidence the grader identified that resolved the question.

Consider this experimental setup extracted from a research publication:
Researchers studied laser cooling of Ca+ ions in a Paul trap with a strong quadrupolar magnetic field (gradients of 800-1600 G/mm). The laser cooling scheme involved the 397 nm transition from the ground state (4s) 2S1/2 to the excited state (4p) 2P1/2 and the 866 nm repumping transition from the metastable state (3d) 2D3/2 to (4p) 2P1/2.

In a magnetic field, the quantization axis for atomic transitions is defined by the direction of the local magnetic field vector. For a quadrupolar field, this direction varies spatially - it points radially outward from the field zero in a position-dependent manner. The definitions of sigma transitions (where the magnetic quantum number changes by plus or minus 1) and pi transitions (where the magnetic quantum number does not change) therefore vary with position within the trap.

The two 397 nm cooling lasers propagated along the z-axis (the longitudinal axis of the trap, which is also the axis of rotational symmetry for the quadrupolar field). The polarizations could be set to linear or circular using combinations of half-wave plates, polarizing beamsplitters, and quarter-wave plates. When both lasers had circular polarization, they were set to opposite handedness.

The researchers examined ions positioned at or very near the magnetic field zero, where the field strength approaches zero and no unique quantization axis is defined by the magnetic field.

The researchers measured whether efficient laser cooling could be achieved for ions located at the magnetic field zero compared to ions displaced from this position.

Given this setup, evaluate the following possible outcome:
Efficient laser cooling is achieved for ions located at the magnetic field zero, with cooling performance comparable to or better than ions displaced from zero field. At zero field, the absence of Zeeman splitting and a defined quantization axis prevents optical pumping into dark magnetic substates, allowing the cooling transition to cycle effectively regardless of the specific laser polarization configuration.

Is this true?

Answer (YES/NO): NO